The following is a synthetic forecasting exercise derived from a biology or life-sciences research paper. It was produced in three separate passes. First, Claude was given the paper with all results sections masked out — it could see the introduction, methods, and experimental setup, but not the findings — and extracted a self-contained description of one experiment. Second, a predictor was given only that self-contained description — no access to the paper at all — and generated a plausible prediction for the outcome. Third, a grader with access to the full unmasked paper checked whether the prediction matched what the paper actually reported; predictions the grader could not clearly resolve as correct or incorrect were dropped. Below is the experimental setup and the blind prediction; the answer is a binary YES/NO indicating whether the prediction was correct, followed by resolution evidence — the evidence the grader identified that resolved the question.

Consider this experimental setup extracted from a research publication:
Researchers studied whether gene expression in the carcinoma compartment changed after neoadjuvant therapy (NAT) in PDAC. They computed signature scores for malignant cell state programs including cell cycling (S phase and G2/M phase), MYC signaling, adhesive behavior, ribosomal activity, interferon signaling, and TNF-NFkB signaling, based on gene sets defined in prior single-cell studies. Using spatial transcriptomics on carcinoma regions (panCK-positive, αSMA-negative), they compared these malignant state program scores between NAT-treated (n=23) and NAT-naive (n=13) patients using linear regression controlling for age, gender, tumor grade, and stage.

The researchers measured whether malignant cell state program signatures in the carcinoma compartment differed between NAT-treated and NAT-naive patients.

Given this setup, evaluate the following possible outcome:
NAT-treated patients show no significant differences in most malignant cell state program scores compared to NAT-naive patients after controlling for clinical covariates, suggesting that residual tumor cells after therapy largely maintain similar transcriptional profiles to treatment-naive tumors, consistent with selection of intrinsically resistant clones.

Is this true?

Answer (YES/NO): NO